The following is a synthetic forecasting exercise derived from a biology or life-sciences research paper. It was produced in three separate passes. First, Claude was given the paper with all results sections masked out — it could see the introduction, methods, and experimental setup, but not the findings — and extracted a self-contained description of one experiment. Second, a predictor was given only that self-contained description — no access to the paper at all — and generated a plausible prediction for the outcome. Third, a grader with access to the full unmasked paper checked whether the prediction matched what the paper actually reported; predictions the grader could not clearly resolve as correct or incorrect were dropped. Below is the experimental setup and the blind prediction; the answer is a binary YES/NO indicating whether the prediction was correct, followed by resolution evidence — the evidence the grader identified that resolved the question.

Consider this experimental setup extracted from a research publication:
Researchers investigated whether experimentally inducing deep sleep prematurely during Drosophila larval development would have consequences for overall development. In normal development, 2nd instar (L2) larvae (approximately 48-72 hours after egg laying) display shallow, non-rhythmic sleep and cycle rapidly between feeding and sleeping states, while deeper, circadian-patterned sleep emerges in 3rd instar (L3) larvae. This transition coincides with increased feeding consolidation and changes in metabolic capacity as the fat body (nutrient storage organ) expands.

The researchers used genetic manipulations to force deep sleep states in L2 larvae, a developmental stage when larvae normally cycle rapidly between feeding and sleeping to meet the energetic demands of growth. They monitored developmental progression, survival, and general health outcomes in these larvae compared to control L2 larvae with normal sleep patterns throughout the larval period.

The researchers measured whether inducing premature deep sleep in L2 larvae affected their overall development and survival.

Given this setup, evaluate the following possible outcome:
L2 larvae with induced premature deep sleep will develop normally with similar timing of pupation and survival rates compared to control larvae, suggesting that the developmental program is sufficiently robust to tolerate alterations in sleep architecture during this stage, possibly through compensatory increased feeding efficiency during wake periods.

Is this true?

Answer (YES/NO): NO